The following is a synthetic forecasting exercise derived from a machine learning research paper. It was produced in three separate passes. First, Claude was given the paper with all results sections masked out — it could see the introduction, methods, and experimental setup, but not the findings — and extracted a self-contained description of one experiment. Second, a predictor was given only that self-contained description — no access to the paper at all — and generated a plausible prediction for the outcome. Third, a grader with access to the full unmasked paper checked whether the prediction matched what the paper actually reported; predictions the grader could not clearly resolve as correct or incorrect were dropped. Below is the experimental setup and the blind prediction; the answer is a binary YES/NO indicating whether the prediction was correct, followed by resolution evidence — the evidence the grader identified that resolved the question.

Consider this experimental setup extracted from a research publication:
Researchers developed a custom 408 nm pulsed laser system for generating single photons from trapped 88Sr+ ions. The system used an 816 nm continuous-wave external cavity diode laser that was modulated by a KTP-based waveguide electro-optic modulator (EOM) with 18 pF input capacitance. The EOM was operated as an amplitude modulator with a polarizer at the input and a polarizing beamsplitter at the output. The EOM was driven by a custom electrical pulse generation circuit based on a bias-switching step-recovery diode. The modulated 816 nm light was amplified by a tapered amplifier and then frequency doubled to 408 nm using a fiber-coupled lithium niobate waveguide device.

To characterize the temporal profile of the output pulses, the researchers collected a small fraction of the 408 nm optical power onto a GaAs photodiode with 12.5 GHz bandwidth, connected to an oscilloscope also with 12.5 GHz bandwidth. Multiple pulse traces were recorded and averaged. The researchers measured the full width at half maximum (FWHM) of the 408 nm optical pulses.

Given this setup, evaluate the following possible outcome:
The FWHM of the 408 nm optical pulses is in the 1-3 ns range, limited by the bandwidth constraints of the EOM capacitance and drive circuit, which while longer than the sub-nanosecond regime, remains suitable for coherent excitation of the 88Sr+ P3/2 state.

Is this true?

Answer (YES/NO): NO